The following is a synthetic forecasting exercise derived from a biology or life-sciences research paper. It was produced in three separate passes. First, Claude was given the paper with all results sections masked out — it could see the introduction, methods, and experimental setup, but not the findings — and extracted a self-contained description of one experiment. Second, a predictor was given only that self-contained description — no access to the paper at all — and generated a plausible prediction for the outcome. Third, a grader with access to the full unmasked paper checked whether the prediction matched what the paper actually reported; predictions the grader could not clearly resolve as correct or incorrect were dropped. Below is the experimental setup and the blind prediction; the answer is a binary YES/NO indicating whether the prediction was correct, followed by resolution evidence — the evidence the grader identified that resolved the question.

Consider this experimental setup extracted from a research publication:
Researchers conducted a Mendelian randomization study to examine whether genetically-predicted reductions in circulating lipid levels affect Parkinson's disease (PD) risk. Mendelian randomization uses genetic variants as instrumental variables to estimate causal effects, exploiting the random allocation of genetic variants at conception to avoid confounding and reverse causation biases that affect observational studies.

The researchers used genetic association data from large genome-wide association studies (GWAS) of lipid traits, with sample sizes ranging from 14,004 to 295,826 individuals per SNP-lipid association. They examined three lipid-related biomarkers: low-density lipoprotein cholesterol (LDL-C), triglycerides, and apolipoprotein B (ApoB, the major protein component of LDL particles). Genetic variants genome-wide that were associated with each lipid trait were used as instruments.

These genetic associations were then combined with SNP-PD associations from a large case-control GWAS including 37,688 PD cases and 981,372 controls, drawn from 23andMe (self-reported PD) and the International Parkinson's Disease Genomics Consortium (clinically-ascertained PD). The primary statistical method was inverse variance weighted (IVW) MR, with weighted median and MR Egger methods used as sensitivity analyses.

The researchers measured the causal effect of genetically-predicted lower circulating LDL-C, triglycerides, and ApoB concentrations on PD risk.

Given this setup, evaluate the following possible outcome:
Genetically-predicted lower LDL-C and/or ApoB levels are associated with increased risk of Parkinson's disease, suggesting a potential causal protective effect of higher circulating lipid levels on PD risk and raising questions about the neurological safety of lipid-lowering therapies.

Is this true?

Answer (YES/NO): NO